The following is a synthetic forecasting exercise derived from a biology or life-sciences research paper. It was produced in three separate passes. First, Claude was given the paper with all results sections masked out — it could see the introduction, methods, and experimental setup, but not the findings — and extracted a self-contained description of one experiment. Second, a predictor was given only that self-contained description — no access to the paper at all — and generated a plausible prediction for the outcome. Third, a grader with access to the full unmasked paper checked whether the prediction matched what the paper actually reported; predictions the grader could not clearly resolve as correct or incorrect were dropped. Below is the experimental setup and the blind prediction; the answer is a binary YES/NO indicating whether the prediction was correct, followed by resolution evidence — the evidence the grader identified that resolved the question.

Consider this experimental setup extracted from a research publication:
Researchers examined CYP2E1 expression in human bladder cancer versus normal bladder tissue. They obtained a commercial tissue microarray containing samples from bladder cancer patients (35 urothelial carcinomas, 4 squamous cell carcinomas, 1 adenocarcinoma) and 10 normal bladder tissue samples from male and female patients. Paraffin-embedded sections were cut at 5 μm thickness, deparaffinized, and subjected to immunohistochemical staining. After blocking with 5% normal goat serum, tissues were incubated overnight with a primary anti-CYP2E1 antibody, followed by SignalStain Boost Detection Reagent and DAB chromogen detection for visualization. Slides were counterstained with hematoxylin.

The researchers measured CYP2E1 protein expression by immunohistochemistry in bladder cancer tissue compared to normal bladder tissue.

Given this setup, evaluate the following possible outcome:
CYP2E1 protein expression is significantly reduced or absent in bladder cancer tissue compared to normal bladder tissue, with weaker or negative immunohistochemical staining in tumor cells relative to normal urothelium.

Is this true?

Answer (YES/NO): NO